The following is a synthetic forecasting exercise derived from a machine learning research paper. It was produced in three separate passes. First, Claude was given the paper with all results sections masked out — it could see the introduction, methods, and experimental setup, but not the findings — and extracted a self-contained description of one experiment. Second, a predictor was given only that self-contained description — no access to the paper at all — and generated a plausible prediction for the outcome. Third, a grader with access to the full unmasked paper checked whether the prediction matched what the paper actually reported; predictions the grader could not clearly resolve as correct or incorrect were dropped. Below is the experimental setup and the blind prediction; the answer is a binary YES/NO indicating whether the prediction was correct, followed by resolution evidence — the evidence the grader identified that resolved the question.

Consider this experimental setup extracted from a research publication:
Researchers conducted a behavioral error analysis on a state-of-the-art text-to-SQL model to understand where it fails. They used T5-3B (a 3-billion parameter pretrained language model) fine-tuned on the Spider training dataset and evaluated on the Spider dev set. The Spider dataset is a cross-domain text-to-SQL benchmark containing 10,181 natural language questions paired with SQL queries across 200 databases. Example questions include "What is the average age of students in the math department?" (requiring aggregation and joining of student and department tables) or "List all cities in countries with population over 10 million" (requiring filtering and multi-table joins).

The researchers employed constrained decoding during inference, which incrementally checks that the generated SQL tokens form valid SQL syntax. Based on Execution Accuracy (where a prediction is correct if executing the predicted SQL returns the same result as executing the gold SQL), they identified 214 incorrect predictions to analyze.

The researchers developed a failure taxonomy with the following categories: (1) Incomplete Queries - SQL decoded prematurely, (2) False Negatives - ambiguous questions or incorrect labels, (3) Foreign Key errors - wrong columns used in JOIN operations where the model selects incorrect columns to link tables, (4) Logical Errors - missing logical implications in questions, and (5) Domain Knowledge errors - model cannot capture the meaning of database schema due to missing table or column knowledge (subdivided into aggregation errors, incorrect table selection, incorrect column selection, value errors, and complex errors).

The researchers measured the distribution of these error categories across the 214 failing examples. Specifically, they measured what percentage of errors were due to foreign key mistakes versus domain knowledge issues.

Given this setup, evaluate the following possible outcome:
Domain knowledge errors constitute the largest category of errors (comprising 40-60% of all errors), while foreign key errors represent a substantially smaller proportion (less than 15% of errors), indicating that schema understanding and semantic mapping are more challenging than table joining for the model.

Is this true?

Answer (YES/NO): NO